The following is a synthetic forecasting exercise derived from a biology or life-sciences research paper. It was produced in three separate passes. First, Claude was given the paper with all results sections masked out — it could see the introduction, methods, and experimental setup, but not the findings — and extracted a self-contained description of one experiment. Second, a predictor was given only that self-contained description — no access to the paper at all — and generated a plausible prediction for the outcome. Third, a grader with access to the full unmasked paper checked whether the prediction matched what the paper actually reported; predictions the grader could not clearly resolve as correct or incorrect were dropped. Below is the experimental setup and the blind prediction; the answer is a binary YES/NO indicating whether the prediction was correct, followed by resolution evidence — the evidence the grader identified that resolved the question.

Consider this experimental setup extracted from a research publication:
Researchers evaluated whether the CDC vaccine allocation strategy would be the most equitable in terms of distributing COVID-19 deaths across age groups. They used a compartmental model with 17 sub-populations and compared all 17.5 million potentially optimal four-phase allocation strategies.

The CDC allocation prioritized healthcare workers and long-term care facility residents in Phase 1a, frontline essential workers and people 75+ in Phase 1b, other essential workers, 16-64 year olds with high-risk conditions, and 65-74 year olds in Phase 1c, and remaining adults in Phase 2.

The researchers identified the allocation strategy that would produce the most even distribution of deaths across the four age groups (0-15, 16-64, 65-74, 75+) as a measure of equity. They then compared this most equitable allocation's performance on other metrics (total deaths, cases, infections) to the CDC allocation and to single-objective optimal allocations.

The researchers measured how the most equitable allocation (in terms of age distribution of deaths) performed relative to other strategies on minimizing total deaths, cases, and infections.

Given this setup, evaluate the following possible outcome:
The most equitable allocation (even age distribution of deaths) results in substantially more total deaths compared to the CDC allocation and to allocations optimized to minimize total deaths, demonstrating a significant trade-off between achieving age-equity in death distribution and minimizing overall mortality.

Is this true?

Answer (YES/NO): YES